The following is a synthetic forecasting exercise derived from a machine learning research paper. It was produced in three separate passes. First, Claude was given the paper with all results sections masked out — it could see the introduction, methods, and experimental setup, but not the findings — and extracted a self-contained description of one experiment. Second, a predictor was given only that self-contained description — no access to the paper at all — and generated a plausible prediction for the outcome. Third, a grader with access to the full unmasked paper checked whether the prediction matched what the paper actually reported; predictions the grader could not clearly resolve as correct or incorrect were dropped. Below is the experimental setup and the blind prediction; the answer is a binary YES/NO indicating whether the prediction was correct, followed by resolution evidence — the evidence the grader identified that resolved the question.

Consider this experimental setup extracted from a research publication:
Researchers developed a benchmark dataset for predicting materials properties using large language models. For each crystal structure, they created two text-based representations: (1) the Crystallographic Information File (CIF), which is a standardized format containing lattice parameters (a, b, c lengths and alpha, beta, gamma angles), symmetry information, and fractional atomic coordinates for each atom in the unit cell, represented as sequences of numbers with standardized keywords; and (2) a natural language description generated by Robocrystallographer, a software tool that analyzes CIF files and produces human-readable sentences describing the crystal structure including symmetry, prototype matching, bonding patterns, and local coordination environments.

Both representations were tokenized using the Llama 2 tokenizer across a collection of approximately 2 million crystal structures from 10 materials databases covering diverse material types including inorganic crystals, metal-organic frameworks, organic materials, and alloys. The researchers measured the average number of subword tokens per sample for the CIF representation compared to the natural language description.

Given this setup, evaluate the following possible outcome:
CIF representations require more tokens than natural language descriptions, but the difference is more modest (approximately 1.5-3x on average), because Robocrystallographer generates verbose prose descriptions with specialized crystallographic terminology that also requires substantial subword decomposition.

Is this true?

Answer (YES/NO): NO